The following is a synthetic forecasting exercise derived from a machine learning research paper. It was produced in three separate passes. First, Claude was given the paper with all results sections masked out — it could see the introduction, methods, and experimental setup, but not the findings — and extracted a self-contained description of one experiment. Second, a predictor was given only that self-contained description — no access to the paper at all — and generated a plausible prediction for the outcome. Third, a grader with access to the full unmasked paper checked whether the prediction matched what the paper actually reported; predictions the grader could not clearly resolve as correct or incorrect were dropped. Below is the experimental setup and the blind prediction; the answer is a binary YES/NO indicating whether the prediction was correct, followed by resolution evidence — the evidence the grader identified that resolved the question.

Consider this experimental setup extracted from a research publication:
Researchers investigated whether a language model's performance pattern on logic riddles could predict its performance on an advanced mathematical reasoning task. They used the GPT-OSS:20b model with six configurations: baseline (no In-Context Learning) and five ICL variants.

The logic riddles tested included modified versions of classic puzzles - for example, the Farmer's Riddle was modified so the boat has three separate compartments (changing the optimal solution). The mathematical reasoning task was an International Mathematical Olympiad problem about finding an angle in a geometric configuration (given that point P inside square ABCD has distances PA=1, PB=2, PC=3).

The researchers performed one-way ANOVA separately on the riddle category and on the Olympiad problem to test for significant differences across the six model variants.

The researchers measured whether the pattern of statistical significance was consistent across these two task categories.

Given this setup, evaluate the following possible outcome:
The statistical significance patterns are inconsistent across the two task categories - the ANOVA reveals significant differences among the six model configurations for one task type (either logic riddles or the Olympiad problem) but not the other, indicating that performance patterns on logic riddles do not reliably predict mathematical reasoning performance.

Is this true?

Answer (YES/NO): YES